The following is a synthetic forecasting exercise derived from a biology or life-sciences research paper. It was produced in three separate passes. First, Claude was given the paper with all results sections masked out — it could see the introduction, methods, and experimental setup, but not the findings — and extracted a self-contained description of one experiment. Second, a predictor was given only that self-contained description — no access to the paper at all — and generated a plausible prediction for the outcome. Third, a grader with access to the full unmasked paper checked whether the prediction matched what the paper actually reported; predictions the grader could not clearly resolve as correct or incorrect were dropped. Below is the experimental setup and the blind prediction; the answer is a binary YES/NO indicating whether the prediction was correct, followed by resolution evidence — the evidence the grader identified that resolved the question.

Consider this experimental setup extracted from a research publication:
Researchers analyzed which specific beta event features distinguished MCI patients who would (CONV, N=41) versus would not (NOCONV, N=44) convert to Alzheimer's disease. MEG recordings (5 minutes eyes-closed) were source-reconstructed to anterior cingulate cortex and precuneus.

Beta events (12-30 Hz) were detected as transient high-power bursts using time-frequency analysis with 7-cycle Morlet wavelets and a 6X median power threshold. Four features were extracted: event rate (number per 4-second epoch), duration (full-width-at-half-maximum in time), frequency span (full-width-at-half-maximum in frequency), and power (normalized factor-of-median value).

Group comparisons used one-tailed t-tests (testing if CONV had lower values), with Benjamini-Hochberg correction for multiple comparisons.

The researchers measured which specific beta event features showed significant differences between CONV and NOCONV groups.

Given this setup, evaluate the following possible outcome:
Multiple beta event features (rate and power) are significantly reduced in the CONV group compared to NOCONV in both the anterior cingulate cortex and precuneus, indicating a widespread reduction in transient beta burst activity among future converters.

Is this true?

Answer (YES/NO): NO